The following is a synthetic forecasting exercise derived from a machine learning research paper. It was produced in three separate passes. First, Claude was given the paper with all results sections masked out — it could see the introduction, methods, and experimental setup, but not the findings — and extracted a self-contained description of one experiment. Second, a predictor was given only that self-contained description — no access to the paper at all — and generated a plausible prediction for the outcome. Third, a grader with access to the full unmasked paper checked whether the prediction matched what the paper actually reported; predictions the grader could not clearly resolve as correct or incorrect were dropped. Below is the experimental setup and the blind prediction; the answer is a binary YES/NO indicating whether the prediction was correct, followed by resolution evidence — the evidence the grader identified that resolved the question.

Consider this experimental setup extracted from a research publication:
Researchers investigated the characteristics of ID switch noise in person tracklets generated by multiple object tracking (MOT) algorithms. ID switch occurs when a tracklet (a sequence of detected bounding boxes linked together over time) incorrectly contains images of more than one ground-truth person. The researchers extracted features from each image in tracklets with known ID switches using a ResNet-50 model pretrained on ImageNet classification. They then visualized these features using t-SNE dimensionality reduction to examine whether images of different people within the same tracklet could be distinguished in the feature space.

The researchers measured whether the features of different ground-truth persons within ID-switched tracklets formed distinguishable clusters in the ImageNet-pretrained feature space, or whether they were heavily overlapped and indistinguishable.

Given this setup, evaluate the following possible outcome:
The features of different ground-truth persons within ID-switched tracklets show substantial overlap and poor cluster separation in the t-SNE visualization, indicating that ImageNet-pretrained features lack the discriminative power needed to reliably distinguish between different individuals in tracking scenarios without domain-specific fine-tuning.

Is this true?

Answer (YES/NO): NO